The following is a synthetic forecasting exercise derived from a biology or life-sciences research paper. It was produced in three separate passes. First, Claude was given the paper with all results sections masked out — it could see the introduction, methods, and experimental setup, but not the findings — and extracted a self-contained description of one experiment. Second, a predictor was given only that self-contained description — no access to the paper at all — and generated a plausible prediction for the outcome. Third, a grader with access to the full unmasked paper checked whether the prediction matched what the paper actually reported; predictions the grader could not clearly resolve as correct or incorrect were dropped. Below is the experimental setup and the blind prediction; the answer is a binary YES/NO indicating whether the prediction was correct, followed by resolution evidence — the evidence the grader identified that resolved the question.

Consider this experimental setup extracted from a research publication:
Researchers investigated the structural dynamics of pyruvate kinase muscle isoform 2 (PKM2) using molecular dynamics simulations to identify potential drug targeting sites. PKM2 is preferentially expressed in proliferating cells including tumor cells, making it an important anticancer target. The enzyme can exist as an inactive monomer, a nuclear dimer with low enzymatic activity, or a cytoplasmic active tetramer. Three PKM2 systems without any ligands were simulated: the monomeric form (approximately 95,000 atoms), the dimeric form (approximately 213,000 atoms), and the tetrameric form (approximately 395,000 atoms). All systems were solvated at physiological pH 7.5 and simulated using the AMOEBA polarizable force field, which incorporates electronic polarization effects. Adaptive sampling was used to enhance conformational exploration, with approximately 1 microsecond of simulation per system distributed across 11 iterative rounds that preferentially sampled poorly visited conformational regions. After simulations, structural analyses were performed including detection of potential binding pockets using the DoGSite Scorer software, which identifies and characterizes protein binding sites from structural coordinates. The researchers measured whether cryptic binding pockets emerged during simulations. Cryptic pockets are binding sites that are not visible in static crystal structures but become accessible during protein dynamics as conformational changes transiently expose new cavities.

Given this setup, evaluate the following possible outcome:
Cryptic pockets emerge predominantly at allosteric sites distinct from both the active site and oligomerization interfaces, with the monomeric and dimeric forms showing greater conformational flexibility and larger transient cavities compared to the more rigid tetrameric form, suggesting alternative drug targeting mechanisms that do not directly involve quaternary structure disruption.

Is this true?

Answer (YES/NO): NO